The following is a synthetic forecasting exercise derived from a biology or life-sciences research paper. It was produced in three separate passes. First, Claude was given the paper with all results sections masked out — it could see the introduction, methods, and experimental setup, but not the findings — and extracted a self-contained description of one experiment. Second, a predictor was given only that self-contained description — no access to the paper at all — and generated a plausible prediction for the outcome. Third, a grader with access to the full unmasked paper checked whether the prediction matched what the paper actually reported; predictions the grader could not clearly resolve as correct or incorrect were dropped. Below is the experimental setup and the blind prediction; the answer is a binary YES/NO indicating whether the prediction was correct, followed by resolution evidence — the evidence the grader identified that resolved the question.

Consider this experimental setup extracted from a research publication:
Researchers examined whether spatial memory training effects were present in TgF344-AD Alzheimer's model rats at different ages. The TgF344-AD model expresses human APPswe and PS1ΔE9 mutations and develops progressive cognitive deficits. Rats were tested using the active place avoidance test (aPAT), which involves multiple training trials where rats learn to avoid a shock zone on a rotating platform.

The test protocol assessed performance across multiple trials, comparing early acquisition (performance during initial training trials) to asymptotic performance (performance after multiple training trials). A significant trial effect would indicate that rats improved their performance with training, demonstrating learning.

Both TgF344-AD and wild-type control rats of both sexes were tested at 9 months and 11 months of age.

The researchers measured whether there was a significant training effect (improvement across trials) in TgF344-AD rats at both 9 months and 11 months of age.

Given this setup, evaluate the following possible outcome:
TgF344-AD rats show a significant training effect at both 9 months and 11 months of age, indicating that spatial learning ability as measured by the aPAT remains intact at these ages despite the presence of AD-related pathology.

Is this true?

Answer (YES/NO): YES